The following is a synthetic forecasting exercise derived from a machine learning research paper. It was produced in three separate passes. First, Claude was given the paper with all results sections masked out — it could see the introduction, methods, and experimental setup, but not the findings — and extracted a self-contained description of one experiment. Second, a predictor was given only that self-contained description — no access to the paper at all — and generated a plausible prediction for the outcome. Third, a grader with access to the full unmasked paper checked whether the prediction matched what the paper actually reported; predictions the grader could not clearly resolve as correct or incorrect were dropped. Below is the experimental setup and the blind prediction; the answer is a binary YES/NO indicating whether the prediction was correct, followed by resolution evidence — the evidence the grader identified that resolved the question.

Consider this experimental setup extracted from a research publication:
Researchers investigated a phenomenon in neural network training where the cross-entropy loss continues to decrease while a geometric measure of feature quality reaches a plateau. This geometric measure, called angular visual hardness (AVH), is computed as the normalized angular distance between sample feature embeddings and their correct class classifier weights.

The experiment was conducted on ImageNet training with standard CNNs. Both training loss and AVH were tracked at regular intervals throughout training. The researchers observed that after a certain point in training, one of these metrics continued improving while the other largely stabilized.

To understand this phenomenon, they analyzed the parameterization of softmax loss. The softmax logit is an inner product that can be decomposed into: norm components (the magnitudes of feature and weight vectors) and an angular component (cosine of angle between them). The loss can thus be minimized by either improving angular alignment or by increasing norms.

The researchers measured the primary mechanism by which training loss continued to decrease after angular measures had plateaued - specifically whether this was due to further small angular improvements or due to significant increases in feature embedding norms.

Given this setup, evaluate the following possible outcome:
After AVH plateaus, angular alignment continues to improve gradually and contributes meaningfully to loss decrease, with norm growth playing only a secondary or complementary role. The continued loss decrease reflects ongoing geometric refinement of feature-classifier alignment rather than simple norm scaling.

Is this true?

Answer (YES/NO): NO